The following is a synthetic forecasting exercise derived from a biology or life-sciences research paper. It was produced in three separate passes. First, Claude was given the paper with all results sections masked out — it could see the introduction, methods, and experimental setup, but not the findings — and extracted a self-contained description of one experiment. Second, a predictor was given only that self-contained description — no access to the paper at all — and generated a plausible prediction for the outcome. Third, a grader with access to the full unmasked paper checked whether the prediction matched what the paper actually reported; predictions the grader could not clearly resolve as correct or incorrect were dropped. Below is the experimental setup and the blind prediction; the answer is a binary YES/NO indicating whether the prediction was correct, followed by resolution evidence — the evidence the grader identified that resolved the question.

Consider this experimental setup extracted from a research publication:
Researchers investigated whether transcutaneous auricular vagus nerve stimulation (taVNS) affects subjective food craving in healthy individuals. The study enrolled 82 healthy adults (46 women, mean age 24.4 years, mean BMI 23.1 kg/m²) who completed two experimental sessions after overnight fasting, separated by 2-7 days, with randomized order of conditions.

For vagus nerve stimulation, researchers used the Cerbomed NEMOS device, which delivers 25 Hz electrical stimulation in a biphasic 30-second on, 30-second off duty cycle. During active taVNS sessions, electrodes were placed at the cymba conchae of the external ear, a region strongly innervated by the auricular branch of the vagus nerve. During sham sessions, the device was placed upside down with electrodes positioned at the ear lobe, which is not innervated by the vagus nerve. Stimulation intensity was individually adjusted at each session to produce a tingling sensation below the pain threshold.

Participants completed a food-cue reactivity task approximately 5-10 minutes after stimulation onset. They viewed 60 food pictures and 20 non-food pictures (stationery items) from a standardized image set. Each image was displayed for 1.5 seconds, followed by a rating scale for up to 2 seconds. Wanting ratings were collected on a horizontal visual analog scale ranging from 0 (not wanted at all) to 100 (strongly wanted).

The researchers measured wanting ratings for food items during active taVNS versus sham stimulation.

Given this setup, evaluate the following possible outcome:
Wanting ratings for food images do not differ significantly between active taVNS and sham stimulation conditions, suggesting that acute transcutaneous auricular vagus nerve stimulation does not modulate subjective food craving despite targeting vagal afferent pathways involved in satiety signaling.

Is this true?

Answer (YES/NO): YES